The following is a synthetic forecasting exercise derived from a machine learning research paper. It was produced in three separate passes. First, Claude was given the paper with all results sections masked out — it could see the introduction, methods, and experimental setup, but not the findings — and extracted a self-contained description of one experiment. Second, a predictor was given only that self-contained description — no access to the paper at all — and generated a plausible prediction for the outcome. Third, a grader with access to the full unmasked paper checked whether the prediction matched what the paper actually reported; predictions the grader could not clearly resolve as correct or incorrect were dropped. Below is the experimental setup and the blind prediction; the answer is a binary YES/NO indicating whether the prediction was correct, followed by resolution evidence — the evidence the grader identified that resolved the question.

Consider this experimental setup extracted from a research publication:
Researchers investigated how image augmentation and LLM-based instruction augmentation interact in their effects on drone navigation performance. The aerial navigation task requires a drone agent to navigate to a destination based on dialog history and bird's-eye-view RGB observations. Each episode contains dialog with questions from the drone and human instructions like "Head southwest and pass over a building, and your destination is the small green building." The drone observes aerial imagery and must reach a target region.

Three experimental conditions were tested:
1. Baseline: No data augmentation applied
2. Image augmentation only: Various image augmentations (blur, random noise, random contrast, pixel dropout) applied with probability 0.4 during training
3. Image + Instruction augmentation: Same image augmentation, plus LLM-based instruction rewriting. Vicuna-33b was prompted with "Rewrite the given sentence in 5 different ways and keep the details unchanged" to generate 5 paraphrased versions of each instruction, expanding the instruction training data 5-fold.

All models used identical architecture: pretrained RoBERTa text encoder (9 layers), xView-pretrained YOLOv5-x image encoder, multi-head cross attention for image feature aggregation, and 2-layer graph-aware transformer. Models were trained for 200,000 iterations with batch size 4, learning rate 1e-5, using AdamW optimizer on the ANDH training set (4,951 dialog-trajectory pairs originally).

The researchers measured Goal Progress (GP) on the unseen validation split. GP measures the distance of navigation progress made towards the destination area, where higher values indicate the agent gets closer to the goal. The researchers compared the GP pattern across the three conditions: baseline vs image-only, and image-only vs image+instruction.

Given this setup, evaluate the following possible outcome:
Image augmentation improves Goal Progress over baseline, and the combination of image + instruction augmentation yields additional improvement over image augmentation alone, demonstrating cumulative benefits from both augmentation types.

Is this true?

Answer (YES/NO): NO